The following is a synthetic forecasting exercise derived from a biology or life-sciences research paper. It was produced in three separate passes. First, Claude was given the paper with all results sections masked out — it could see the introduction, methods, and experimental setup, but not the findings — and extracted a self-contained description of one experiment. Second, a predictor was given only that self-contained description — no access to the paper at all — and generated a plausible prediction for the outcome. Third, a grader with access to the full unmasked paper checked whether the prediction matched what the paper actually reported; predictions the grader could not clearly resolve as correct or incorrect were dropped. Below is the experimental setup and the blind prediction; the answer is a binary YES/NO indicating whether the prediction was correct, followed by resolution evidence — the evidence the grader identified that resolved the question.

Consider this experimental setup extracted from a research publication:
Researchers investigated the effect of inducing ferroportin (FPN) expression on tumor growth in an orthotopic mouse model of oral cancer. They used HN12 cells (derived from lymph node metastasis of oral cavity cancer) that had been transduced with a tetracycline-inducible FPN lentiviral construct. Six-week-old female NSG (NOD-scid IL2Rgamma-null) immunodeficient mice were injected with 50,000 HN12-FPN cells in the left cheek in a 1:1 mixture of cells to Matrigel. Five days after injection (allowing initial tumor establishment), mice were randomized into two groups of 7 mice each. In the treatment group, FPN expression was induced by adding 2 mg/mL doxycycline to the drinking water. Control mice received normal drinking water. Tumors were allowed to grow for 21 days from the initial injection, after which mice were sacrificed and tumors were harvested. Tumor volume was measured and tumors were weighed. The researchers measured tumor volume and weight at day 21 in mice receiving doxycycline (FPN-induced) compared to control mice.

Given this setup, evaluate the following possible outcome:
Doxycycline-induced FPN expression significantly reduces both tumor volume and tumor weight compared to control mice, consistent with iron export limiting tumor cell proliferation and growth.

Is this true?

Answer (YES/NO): YES